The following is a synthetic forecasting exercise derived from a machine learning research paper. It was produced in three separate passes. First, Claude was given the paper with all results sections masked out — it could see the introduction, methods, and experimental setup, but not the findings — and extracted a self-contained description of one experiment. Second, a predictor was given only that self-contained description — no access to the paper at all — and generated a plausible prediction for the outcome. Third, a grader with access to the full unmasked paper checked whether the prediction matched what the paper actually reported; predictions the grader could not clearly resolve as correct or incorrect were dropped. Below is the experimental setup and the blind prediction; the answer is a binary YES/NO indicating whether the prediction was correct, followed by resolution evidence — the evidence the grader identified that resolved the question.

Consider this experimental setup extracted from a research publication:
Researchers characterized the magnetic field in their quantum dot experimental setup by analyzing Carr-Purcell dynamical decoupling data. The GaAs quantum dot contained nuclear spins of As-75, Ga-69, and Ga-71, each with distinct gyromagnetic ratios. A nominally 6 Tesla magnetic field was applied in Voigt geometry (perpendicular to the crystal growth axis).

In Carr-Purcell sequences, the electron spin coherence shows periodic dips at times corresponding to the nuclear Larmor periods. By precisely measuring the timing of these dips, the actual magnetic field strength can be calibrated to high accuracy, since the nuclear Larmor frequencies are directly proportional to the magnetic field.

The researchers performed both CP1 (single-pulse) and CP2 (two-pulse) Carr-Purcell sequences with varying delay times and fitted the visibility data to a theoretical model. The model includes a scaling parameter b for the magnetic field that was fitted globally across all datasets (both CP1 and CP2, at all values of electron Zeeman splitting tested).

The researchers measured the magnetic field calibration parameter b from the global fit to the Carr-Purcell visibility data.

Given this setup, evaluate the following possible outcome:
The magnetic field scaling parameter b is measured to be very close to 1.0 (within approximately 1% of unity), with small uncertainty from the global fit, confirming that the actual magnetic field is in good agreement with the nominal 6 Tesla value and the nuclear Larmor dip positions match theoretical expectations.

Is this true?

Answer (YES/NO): NO